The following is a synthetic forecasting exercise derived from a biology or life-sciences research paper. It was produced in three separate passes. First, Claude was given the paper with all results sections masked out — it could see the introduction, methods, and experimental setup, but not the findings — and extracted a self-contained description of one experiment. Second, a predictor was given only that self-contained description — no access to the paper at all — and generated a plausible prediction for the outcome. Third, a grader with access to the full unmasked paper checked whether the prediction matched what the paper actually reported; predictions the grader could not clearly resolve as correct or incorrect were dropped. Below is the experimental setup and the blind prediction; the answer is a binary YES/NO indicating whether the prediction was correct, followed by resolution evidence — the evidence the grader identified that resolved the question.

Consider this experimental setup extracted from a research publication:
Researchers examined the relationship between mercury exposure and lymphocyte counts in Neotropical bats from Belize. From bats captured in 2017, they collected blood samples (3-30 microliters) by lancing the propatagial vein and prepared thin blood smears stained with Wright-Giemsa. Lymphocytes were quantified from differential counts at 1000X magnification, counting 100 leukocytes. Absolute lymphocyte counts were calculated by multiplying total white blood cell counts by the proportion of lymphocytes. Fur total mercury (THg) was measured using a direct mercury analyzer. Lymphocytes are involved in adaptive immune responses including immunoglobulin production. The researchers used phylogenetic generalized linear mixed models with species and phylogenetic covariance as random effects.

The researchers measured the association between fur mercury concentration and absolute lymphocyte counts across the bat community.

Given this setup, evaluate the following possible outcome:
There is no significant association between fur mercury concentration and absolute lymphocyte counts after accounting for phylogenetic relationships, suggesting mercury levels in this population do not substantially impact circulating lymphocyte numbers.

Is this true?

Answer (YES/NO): YES